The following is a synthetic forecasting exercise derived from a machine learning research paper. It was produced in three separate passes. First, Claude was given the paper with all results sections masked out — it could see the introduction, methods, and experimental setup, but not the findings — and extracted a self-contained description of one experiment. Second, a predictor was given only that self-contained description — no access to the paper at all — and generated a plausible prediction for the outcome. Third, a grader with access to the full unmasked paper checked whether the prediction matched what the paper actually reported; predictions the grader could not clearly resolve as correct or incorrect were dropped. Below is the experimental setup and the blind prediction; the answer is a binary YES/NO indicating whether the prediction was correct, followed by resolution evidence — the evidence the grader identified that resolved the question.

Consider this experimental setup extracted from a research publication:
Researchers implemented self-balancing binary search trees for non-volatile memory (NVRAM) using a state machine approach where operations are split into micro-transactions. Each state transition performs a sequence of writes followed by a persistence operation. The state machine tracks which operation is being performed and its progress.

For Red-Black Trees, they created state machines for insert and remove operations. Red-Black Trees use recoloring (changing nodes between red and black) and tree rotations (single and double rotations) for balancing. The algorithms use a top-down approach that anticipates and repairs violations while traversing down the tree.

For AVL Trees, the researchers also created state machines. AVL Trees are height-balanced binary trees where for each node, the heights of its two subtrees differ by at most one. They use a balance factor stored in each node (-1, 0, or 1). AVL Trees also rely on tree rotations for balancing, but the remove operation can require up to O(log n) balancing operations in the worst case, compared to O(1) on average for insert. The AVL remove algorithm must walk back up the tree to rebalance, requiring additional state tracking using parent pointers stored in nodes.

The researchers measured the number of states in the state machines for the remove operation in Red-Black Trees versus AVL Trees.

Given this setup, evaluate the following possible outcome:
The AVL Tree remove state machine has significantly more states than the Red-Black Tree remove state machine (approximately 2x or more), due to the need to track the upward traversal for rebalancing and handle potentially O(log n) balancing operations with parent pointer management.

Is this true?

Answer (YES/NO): YES